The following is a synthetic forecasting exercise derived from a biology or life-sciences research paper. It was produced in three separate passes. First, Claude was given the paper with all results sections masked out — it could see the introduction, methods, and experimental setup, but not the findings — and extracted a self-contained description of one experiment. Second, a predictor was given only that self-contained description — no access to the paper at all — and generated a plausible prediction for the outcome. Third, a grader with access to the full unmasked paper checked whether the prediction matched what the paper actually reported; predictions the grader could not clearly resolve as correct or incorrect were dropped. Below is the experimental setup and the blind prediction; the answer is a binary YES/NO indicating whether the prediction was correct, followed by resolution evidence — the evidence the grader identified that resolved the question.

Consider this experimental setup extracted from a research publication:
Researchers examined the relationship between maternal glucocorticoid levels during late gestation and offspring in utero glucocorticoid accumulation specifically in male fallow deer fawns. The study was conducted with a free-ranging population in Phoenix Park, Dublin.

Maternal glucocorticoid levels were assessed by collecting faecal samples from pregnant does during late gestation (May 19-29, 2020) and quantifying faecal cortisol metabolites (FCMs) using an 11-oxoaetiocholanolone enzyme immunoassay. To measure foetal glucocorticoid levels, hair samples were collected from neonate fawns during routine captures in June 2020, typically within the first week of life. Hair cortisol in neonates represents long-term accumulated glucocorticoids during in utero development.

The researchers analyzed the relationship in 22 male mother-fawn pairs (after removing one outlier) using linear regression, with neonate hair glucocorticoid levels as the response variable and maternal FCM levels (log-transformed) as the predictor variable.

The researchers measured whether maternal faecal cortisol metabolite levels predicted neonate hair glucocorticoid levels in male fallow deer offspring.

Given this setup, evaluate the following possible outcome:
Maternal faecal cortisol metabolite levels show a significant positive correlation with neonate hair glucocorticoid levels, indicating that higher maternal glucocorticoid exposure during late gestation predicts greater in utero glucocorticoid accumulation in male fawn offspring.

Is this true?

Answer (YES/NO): NO